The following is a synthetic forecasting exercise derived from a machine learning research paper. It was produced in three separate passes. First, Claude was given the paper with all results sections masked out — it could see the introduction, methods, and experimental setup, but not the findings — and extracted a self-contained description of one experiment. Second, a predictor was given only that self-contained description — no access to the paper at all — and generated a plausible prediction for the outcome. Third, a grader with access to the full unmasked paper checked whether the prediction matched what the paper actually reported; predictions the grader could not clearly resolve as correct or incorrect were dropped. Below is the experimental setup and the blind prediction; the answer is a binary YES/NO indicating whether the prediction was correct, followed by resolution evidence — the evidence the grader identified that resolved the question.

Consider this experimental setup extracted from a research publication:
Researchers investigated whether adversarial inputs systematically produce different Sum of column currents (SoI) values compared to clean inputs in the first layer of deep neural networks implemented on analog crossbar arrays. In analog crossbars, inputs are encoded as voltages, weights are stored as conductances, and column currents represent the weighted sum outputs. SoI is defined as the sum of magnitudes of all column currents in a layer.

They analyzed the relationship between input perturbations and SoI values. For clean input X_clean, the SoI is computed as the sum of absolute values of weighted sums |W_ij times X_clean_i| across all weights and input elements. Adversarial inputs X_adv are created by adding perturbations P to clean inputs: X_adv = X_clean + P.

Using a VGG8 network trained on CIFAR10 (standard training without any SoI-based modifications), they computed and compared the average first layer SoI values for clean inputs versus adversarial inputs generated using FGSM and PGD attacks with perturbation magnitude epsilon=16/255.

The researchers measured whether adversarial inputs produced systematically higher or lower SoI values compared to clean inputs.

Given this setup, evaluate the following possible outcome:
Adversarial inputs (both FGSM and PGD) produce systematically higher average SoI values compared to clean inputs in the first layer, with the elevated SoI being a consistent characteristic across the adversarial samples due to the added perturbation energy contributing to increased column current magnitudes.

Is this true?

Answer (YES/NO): YES